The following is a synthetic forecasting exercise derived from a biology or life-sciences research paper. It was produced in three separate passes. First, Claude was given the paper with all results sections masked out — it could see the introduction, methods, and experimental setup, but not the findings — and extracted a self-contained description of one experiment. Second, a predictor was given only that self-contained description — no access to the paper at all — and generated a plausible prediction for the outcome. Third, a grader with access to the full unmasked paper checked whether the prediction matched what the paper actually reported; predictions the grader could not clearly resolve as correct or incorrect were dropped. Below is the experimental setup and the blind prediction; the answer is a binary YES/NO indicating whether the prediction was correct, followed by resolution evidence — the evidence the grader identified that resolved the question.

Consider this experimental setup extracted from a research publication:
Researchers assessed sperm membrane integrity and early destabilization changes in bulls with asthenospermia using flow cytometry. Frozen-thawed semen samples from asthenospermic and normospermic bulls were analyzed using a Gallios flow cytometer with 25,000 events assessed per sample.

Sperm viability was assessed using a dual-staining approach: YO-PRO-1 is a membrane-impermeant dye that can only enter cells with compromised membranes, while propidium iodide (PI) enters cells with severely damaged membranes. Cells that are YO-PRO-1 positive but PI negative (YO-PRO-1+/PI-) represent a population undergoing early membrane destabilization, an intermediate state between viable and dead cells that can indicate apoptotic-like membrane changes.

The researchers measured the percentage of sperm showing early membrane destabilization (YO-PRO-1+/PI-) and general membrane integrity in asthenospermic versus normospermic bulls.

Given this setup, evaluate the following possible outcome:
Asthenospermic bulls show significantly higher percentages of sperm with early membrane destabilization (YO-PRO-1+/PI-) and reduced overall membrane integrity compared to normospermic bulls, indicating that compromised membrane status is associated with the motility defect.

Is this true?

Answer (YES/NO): NO